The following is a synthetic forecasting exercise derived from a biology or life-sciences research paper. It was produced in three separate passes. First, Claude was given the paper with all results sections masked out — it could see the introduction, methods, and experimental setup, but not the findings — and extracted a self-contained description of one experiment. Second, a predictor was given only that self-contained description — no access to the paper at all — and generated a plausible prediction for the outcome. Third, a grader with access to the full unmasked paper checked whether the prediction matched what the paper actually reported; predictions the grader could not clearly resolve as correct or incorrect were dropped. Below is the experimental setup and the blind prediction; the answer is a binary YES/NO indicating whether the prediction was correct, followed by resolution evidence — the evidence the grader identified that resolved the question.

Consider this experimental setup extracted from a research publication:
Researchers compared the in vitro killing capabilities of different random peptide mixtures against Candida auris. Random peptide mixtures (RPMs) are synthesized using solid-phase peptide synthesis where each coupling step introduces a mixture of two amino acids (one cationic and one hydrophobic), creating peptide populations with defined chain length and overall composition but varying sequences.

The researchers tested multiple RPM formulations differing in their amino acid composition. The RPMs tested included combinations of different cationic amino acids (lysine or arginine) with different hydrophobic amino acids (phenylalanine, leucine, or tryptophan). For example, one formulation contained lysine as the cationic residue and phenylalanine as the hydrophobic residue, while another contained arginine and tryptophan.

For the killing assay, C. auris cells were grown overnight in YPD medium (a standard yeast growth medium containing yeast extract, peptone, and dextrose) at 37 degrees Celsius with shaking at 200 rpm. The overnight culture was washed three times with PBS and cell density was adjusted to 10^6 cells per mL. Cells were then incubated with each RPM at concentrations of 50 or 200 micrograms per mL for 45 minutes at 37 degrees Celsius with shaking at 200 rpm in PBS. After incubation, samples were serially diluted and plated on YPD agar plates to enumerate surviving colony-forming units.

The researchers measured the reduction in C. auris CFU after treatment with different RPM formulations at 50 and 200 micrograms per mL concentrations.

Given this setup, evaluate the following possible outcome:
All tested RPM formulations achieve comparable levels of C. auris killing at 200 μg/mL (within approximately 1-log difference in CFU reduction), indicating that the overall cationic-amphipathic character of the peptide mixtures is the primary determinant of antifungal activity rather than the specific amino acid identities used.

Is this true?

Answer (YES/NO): NO